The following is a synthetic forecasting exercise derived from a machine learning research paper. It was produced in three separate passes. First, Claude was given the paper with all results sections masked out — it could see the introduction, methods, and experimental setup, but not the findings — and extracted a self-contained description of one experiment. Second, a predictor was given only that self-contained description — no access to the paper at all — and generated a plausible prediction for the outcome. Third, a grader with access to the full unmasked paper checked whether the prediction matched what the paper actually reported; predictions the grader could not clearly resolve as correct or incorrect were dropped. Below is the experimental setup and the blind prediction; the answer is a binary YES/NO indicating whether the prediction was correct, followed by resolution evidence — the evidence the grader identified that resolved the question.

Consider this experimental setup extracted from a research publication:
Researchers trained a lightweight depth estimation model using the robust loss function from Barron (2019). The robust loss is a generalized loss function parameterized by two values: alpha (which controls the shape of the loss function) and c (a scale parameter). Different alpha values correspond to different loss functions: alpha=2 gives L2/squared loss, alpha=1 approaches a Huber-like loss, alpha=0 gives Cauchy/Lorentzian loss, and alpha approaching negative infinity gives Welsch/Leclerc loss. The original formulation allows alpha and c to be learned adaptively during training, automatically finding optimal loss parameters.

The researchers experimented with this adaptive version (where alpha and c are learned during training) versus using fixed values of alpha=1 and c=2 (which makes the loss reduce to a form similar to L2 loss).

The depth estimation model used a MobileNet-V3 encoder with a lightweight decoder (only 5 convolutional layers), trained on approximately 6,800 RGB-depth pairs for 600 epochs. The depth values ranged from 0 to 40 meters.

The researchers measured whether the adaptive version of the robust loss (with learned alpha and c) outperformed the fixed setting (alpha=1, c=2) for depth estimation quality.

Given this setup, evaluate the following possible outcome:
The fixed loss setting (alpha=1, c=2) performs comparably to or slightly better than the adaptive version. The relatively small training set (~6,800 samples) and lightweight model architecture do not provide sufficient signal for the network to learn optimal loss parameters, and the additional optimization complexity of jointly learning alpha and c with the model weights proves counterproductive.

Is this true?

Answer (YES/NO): YES